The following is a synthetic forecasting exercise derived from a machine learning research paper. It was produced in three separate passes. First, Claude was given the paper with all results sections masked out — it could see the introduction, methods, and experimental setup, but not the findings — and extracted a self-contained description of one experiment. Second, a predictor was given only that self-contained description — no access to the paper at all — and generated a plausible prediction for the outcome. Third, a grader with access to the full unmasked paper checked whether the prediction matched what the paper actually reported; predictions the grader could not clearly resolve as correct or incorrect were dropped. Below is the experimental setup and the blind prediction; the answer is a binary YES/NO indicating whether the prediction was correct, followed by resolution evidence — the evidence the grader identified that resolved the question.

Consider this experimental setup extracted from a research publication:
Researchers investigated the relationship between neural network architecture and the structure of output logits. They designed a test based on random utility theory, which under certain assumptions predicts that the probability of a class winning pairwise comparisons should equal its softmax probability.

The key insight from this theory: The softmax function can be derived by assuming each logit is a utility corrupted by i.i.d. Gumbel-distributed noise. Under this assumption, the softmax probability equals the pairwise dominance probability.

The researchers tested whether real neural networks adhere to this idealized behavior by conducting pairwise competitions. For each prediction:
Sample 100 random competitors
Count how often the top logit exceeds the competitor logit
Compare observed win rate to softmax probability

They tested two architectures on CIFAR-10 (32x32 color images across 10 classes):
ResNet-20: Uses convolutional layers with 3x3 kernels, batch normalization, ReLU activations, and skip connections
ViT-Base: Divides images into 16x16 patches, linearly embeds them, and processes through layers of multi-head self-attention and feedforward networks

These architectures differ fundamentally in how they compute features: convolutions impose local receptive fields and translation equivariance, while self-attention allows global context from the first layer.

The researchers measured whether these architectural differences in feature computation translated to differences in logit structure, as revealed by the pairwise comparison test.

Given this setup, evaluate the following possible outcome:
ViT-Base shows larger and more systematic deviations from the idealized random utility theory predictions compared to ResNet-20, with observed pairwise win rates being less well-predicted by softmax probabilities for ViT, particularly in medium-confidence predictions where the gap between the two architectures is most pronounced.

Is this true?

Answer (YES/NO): NO